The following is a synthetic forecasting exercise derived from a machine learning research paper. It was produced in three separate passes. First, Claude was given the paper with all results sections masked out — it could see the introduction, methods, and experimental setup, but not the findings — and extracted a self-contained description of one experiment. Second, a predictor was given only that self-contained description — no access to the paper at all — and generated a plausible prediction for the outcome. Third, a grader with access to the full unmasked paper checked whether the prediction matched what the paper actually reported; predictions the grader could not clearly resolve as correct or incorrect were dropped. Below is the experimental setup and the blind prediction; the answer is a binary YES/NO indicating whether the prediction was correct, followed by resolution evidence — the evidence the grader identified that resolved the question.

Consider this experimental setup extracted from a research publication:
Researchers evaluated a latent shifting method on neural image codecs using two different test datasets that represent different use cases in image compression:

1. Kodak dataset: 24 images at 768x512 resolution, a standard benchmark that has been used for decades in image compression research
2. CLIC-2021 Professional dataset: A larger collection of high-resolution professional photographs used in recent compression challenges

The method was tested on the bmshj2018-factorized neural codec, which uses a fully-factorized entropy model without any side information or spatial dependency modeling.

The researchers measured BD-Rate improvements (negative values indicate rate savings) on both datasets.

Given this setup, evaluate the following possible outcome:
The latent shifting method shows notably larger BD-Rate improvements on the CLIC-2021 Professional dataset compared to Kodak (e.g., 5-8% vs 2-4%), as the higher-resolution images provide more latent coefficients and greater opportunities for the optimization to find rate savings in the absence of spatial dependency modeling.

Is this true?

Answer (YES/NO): NO